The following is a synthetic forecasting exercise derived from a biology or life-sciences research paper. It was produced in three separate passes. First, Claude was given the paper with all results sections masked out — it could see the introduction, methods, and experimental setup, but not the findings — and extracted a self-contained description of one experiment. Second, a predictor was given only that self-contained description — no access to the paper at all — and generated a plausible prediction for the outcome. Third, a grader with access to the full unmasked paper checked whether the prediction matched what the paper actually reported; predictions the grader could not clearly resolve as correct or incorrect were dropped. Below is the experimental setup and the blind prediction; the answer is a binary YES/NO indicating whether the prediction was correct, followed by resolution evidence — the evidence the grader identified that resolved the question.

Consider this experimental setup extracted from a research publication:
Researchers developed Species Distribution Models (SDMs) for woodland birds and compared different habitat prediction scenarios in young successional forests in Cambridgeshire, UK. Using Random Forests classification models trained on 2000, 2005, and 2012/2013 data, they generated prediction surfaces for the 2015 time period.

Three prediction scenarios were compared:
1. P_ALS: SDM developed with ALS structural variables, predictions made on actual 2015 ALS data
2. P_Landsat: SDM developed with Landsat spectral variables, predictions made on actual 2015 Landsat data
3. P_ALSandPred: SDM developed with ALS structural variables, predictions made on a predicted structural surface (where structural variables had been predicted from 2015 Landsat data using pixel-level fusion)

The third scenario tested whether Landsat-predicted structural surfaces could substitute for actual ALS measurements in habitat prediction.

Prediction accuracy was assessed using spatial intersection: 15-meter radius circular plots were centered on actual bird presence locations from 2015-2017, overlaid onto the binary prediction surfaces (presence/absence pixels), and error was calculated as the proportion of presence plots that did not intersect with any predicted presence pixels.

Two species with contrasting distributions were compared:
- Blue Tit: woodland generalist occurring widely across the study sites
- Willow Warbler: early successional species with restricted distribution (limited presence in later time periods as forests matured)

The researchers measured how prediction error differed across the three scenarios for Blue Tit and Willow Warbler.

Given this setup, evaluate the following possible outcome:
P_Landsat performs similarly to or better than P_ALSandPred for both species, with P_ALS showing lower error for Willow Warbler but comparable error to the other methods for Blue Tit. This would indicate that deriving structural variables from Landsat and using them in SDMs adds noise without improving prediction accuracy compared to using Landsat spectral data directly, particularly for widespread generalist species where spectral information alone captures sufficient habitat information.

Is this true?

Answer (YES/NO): NO